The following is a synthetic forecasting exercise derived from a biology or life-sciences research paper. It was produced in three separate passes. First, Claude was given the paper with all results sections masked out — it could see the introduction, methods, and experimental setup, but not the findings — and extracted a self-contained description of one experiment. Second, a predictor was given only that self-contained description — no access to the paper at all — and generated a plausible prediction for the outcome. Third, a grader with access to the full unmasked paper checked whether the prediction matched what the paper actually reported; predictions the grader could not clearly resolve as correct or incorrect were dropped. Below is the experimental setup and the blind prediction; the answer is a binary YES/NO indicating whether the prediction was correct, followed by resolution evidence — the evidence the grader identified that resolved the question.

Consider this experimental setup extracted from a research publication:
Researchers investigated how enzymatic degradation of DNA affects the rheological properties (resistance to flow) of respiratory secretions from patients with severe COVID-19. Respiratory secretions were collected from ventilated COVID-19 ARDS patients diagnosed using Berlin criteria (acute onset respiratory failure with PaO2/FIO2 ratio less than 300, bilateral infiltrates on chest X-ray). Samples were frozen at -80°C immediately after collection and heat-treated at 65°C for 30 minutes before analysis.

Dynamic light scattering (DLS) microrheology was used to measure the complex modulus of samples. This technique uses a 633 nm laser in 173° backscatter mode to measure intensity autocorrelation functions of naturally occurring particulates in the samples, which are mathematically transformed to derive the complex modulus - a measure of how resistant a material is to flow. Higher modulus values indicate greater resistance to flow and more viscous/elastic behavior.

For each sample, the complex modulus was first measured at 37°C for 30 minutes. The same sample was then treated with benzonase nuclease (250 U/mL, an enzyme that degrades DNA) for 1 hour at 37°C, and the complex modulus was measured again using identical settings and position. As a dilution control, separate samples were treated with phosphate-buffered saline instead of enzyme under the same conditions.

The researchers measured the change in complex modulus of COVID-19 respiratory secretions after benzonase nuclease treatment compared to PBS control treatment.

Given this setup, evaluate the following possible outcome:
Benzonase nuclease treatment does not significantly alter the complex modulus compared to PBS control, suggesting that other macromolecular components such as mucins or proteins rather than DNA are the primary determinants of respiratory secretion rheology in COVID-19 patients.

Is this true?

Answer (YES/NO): NO